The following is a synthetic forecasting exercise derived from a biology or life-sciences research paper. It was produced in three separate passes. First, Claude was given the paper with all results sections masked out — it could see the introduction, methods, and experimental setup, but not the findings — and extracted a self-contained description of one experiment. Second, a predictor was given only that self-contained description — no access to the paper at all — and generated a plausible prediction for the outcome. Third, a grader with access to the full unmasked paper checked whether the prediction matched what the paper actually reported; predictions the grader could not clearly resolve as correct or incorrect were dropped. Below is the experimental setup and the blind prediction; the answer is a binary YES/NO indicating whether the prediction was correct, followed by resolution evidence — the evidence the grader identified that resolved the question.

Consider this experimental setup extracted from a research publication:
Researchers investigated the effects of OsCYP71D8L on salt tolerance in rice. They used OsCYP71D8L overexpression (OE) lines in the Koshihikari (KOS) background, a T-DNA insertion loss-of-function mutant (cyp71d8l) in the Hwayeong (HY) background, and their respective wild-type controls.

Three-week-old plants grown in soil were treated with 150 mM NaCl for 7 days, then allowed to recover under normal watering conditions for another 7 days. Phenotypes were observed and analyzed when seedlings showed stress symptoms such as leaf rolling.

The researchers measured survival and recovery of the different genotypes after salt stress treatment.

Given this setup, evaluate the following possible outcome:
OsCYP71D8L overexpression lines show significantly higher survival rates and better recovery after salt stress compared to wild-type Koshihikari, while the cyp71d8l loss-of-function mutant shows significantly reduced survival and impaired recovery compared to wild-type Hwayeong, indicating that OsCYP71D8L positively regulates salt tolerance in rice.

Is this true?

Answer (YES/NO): NO